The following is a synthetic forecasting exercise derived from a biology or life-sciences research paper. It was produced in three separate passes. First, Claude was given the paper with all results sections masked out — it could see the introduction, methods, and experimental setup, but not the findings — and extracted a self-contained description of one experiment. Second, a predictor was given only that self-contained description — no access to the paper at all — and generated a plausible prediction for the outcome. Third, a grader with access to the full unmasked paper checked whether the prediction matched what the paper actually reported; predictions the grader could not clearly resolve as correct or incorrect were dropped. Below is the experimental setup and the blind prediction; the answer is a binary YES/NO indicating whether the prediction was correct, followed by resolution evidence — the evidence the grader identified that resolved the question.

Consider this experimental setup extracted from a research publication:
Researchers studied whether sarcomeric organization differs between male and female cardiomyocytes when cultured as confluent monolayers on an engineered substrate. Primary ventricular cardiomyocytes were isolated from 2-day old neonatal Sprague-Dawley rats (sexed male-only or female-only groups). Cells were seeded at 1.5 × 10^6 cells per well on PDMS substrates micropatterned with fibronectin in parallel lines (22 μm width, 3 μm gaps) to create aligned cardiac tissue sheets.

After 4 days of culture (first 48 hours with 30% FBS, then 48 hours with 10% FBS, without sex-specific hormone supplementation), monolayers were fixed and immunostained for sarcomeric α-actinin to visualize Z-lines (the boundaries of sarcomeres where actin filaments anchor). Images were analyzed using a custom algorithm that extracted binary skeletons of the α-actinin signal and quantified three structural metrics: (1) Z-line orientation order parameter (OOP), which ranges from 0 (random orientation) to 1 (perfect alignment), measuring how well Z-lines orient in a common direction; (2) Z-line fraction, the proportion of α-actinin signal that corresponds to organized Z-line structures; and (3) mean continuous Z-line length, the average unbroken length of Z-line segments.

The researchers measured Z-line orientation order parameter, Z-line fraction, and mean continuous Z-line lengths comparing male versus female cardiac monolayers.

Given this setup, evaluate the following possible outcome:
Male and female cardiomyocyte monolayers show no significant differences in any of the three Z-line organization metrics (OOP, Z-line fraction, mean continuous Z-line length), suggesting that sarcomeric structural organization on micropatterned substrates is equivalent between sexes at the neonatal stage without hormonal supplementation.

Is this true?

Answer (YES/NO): YES